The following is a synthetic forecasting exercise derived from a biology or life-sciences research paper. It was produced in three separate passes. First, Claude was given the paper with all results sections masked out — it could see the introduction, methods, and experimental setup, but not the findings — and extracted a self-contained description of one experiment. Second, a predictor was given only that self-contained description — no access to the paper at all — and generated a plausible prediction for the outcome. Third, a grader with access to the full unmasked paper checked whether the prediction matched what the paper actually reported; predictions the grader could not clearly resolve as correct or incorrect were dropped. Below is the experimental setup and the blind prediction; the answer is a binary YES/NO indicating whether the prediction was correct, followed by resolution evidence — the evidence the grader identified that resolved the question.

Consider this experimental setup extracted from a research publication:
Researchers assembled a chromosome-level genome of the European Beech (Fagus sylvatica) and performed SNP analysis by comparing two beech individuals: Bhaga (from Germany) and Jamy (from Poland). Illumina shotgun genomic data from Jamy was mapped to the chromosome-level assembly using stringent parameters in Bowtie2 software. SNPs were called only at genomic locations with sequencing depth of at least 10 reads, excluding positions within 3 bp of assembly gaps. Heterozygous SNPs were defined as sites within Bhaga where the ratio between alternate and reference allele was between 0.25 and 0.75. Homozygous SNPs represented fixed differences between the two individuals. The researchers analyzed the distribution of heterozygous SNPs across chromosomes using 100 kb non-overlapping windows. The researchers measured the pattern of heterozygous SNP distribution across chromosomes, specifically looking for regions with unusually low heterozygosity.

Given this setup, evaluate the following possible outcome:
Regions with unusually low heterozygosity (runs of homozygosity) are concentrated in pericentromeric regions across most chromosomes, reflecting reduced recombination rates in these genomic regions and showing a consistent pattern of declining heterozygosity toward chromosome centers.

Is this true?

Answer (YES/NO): NO